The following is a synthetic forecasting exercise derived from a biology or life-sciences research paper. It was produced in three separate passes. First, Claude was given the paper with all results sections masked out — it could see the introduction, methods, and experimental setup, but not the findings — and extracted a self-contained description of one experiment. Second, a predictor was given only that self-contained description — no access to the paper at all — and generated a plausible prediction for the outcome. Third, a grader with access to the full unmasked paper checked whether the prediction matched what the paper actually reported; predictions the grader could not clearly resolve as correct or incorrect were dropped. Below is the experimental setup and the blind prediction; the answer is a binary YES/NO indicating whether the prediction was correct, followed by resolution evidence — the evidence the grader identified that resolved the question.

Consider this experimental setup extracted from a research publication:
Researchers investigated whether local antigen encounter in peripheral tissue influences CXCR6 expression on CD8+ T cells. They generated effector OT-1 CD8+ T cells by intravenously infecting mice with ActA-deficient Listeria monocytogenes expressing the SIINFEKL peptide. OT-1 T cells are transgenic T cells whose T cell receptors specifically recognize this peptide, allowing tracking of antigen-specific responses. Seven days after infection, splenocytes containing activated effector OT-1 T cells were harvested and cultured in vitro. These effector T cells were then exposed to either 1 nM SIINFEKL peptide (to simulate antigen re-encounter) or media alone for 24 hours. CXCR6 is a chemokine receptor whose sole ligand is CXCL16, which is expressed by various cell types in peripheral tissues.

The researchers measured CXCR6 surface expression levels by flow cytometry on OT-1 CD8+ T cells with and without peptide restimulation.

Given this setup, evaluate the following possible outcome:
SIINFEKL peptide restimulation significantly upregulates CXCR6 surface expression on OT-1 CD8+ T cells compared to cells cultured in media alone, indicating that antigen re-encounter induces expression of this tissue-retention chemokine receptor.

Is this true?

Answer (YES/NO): YES